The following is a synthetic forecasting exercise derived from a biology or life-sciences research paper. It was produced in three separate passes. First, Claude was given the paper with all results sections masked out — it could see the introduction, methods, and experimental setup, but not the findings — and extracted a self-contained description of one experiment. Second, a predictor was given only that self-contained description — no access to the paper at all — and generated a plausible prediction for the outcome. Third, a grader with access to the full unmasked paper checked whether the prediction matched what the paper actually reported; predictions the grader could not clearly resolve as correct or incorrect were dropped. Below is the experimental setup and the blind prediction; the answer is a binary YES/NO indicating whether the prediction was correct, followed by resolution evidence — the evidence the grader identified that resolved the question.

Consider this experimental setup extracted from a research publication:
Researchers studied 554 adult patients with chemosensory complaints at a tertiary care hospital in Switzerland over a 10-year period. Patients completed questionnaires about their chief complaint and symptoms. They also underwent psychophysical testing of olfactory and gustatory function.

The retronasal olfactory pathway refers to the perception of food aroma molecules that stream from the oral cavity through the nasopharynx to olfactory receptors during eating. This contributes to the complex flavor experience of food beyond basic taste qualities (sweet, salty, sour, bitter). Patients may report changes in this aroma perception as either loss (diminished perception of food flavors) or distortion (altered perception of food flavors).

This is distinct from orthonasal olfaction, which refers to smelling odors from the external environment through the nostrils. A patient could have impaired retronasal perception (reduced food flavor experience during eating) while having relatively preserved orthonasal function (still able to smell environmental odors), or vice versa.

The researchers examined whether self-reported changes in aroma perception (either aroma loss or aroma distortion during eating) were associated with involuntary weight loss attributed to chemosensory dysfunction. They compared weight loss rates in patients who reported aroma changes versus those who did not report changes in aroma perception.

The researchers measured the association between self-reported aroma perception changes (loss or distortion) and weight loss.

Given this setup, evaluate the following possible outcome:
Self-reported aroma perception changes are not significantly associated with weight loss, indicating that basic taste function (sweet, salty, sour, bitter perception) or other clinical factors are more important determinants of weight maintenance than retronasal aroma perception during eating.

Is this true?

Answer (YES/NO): NO